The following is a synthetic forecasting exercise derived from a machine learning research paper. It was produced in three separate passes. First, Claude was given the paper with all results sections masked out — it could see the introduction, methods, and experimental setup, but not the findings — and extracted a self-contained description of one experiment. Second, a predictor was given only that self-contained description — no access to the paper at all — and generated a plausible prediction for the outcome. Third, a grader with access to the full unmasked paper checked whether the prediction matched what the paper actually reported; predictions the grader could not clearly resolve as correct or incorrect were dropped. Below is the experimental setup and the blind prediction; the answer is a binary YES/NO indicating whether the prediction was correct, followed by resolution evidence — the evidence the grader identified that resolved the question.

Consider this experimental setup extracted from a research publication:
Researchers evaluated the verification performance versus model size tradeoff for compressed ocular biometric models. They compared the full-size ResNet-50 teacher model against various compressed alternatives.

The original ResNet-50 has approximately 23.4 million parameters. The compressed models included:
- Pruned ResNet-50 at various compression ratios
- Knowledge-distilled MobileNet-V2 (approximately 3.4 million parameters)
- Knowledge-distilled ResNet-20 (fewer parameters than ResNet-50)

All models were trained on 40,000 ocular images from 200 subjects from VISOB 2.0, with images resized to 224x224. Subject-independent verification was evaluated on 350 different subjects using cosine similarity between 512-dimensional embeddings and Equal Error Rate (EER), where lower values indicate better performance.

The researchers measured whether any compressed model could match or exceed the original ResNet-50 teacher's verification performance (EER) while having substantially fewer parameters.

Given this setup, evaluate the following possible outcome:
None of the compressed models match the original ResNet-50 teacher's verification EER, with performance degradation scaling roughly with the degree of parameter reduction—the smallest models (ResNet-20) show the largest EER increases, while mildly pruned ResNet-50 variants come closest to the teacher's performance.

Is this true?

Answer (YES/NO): NO